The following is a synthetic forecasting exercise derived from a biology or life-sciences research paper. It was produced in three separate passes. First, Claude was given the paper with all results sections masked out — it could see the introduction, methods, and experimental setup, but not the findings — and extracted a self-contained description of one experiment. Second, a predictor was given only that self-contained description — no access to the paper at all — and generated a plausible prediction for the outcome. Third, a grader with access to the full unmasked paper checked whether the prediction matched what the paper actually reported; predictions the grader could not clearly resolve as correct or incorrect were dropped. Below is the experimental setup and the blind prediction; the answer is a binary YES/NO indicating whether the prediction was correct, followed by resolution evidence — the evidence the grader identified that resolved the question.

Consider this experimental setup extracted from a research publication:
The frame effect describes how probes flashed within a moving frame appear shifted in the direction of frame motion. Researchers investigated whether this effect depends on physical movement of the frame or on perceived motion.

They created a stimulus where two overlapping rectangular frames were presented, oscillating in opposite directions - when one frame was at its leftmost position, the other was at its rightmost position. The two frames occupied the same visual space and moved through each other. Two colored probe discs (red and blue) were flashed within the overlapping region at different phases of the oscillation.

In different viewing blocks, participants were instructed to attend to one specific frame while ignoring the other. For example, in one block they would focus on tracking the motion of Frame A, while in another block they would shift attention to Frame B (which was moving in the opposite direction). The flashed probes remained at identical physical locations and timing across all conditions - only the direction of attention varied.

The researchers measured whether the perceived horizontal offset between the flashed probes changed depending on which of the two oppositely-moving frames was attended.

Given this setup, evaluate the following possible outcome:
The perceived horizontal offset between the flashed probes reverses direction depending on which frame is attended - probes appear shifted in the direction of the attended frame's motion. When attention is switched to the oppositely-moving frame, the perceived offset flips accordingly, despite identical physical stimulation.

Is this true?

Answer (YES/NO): YES